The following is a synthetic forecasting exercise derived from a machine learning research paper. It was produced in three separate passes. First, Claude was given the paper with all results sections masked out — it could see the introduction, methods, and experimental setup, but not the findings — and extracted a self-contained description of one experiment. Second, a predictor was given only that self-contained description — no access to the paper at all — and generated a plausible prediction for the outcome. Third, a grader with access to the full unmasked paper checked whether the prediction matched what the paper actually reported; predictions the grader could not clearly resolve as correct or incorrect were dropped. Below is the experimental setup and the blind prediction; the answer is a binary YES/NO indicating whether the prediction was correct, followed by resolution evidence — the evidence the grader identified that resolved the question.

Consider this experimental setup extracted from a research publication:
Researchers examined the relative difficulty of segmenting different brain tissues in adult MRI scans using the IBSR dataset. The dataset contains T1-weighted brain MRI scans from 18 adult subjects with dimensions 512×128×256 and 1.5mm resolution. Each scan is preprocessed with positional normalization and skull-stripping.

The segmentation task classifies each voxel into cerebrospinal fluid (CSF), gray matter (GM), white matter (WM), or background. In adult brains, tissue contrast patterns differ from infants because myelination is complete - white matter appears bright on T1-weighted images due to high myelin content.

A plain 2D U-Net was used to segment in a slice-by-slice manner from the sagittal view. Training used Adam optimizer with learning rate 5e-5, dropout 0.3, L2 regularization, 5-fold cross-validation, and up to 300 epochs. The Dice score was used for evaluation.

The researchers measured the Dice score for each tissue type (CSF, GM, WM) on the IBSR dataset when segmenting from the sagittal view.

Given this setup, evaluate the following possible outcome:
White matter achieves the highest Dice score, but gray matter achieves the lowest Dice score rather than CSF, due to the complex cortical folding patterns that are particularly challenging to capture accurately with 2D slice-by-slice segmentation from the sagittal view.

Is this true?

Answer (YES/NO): NO